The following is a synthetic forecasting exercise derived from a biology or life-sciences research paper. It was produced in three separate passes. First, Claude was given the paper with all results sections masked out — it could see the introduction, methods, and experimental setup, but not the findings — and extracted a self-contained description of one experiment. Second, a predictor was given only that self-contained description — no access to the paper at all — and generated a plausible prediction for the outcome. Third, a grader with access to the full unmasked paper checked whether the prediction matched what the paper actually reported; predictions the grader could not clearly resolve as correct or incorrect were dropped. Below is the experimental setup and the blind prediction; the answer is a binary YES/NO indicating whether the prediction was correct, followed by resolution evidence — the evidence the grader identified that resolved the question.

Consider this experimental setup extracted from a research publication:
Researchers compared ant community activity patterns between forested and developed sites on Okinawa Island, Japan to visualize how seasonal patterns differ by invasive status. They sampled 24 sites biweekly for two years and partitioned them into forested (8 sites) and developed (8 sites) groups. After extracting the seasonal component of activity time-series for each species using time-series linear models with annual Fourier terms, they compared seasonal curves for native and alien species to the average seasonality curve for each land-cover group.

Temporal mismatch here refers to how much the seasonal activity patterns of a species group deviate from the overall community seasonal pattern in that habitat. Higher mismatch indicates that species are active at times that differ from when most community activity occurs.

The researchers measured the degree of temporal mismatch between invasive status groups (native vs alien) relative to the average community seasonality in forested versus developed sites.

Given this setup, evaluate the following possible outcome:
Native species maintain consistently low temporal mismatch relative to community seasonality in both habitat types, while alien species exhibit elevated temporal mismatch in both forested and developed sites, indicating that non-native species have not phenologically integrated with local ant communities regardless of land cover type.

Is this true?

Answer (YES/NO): NO